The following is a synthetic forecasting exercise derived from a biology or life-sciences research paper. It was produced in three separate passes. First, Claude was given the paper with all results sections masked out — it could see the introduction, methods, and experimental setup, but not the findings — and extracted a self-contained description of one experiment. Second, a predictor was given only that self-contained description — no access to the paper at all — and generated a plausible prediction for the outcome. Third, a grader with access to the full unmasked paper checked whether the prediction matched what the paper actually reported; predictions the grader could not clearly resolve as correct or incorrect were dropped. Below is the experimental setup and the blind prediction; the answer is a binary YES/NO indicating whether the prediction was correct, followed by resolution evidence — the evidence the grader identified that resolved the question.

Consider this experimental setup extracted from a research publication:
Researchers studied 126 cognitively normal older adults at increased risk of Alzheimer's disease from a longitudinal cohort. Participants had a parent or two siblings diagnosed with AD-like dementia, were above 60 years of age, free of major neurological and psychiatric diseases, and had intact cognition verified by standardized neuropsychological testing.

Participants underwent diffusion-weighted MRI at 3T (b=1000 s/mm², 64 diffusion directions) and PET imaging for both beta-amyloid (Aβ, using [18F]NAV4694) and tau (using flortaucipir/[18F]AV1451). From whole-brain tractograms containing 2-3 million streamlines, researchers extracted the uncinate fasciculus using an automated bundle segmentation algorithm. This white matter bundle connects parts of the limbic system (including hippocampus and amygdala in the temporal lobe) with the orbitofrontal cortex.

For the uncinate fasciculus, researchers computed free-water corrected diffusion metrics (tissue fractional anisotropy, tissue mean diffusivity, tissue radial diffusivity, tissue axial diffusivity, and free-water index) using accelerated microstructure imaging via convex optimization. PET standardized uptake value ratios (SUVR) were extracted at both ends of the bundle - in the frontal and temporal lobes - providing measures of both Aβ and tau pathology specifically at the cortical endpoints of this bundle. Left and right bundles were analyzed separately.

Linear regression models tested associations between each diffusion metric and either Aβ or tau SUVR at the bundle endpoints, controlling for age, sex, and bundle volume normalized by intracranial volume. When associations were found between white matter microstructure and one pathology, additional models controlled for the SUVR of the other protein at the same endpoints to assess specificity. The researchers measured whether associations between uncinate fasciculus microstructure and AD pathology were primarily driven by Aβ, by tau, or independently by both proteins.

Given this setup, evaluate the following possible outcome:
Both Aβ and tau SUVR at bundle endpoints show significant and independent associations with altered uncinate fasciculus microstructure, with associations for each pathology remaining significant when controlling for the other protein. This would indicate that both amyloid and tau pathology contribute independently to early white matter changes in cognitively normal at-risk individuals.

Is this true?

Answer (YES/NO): NO